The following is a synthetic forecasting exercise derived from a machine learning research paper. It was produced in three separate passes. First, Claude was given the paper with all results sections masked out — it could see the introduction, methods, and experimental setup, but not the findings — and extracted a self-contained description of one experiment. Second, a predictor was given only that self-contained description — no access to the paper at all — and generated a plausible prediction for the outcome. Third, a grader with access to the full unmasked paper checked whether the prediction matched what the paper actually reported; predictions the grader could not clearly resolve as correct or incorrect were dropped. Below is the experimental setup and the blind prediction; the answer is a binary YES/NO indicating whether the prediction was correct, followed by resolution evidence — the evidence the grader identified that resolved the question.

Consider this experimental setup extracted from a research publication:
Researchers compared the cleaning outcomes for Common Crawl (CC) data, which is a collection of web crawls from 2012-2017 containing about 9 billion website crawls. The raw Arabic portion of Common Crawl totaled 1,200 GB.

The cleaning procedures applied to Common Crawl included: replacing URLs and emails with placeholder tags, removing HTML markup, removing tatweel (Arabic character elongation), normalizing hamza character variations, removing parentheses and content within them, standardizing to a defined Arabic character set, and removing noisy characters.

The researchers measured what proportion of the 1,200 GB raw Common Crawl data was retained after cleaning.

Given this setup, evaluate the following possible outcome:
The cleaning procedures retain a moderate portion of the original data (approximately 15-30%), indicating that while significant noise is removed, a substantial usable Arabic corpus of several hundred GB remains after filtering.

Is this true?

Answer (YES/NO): YES